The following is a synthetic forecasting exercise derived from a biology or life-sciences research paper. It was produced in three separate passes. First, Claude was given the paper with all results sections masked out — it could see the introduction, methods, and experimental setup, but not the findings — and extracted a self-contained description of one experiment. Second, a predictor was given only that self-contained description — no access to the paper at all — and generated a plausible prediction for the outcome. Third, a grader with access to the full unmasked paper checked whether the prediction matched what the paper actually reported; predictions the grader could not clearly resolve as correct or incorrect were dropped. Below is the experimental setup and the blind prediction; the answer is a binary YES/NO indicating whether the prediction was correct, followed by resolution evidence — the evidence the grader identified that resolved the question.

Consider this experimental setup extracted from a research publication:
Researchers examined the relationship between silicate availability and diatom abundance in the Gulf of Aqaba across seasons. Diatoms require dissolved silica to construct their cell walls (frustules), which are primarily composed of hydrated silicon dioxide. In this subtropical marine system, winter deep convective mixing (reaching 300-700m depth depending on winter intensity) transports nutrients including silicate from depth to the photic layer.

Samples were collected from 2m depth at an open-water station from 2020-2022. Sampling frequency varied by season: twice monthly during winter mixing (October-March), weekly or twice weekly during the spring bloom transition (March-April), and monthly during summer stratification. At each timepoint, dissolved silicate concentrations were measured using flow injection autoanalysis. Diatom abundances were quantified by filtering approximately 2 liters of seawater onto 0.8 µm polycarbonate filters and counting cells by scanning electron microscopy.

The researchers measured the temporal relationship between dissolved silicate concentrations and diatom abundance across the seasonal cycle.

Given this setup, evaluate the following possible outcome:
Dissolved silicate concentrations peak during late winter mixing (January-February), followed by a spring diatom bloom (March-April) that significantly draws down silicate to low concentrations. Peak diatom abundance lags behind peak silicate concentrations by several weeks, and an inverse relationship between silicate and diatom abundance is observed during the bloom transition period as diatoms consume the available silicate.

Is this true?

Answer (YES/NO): NO